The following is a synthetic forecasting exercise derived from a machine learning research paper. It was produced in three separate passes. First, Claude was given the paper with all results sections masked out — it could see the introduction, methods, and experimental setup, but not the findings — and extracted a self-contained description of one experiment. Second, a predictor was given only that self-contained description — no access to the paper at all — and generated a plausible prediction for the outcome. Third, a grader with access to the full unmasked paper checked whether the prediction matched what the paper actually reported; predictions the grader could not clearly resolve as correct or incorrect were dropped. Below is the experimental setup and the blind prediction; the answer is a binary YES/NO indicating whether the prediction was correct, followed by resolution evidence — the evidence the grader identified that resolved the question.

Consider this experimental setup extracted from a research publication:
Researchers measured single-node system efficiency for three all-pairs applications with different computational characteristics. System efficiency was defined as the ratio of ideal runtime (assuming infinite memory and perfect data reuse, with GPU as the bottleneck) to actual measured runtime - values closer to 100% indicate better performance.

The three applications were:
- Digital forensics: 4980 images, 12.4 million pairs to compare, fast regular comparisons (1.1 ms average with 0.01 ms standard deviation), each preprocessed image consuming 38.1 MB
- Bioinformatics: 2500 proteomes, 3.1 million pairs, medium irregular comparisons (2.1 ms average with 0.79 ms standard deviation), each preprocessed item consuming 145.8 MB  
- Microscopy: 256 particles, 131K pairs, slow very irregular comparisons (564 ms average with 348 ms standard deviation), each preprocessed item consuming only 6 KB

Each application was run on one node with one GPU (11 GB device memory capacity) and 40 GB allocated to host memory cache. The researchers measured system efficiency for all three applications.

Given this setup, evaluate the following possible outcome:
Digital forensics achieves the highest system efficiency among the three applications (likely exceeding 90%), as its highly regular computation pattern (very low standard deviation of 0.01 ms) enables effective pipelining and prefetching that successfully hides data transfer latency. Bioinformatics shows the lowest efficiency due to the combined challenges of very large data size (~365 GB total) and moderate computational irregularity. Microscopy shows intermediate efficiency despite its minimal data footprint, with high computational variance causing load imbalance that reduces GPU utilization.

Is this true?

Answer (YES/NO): NO